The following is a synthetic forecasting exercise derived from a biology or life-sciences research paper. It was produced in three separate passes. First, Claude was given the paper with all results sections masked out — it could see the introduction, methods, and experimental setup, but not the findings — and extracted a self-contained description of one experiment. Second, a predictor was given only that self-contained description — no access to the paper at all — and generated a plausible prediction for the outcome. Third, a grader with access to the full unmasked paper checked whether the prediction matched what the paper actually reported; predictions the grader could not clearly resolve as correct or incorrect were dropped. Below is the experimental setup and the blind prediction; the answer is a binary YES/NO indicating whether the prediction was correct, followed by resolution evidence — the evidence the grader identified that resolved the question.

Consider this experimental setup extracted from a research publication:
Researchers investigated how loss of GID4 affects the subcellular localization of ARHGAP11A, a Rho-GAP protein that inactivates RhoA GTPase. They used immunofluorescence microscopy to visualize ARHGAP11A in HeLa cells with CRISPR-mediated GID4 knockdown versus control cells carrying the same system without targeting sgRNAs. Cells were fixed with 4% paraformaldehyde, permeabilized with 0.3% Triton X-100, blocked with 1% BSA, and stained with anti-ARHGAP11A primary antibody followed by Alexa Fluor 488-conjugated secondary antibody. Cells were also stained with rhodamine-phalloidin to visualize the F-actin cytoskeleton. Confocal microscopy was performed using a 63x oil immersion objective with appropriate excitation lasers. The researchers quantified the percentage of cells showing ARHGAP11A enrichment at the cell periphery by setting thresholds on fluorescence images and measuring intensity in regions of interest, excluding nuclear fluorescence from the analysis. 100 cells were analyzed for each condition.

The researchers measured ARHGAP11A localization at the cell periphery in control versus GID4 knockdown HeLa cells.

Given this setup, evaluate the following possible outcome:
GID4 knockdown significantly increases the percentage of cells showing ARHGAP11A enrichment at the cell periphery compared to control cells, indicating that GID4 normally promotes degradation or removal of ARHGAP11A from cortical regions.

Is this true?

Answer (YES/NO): YES